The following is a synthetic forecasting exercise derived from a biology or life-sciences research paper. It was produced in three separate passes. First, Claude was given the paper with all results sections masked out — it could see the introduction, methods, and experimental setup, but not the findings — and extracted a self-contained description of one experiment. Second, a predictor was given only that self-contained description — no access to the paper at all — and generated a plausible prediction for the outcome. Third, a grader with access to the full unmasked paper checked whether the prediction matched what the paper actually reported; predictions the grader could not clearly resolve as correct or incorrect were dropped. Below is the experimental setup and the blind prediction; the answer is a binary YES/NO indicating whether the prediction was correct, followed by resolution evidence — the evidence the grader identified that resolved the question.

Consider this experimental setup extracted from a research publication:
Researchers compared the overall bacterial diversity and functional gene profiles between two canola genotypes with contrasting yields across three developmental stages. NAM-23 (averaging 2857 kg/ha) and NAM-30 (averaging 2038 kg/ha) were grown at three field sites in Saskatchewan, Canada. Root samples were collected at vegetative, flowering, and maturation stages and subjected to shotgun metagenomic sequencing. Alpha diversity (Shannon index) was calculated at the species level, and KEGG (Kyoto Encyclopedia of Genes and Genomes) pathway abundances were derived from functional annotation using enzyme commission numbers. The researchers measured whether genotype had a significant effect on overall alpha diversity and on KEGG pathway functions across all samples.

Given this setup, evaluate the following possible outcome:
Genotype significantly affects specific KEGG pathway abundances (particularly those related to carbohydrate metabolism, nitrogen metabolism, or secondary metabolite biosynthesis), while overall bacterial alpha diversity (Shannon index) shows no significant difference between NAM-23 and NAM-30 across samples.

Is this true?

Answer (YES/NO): NO